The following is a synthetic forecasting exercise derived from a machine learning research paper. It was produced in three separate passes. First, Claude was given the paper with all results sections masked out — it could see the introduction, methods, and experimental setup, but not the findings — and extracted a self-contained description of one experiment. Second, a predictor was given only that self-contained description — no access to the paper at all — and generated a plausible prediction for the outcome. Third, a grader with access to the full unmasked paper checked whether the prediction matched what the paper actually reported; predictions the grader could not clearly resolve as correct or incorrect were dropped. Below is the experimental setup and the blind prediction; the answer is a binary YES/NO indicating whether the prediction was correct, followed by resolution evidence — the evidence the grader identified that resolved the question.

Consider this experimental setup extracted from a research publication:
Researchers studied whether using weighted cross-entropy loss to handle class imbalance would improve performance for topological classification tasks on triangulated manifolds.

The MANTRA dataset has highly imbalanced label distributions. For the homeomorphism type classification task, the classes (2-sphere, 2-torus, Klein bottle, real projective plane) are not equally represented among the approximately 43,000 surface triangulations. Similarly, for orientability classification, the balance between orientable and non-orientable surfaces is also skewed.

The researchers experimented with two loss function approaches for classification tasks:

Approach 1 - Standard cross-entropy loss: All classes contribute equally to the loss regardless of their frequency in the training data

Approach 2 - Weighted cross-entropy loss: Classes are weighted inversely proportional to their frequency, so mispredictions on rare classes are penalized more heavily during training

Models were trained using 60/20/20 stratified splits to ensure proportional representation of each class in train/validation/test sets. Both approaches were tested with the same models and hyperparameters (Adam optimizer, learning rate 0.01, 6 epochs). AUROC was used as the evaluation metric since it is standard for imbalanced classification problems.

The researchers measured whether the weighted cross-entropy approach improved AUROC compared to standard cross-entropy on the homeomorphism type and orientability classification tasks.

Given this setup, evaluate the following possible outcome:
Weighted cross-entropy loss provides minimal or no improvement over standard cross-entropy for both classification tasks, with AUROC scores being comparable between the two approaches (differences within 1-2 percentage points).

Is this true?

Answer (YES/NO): YES